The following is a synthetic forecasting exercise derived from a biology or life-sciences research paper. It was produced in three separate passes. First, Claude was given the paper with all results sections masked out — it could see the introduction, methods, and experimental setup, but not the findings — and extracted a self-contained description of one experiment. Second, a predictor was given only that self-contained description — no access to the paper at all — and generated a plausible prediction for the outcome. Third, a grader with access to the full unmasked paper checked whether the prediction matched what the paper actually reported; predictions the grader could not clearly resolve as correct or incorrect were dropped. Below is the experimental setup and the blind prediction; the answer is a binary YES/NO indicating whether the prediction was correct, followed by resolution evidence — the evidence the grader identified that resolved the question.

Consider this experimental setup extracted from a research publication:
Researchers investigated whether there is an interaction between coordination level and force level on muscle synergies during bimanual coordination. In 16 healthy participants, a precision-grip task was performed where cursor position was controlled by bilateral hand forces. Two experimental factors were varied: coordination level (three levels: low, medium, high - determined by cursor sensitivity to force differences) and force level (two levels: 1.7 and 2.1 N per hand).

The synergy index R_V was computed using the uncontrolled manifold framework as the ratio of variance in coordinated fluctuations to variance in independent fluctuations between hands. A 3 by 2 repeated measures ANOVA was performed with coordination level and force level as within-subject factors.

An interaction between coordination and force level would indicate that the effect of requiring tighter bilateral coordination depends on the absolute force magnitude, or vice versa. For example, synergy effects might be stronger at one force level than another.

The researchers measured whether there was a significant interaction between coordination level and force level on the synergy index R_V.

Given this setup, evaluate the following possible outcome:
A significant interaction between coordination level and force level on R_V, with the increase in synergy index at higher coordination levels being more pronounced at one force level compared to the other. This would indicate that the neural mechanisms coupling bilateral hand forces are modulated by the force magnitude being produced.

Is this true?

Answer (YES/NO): NO